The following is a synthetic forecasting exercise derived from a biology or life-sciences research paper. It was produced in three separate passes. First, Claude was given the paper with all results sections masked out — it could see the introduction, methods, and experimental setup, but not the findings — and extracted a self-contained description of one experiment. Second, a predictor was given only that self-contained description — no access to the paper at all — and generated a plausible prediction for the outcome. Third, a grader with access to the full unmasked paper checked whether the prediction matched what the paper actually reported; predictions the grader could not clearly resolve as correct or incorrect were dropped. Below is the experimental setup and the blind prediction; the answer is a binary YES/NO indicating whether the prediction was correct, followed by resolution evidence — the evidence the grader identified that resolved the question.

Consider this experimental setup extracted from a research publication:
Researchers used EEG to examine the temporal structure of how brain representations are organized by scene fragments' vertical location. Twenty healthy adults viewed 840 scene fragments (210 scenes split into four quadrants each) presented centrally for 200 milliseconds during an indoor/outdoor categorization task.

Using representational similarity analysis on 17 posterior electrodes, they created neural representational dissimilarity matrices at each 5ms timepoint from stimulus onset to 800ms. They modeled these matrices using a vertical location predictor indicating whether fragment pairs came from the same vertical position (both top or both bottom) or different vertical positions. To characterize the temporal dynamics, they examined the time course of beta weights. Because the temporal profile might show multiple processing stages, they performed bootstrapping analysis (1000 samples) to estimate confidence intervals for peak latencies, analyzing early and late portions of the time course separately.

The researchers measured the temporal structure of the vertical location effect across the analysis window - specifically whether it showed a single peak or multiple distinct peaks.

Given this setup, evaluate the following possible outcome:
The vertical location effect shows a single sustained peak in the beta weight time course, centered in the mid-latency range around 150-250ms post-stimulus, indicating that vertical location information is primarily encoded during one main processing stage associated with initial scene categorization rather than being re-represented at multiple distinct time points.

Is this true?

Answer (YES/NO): NO